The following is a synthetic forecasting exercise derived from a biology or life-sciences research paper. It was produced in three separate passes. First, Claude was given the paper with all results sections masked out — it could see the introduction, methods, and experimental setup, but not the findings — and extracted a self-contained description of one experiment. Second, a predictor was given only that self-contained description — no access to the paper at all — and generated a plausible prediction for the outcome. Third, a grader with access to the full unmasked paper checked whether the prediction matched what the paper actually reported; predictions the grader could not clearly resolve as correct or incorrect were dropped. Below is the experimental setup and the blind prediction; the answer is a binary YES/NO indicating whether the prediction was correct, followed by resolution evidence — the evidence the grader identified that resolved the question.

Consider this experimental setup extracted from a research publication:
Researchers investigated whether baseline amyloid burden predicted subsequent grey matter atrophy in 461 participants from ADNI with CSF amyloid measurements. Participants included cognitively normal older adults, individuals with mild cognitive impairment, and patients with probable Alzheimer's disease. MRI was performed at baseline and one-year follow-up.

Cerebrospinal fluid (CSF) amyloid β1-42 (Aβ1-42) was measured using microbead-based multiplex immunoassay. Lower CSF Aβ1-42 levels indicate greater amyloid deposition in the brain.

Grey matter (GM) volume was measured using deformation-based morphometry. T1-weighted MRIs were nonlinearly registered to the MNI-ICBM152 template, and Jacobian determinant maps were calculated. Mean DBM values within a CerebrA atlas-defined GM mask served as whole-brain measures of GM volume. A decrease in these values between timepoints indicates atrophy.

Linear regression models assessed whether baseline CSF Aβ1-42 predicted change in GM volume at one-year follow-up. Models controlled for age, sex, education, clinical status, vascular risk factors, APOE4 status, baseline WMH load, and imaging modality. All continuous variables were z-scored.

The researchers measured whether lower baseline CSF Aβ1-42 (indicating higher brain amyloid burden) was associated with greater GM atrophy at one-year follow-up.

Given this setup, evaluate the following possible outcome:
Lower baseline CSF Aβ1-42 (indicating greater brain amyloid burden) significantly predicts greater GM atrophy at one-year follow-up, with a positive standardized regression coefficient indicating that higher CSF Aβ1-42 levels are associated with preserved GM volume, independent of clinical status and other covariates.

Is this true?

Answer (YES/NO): NO